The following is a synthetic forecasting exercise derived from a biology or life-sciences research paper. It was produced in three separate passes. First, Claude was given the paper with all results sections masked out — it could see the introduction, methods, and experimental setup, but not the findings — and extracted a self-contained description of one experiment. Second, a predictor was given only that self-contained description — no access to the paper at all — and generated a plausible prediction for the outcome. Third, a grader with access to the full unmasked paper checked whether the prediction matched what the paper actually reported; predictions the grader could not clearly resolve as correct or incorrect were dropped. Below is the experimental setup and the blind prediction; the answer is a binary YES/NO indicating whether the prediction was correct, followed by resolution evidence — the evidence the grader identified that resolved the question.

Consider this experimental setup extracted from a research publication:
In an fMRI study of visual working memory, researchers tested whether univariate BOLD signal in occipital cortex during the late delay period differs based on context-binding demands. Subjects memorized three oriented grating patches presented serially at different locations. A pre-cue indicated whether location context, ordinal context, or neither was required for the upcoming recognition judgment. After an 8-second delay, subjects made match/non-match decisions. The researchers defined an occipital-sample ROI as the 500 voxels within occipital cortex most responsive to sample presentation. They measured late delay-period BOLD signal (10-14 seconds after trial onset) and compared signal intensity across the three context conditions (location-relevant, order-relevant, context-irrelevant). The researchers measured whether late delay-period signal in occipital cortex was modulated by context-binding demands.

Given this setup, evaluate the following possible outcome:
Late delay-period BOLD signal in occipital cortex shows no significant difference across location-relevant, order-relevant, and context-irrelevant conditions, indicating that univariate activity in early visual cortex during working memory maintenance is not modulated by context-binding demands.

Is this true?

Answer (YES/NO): YES